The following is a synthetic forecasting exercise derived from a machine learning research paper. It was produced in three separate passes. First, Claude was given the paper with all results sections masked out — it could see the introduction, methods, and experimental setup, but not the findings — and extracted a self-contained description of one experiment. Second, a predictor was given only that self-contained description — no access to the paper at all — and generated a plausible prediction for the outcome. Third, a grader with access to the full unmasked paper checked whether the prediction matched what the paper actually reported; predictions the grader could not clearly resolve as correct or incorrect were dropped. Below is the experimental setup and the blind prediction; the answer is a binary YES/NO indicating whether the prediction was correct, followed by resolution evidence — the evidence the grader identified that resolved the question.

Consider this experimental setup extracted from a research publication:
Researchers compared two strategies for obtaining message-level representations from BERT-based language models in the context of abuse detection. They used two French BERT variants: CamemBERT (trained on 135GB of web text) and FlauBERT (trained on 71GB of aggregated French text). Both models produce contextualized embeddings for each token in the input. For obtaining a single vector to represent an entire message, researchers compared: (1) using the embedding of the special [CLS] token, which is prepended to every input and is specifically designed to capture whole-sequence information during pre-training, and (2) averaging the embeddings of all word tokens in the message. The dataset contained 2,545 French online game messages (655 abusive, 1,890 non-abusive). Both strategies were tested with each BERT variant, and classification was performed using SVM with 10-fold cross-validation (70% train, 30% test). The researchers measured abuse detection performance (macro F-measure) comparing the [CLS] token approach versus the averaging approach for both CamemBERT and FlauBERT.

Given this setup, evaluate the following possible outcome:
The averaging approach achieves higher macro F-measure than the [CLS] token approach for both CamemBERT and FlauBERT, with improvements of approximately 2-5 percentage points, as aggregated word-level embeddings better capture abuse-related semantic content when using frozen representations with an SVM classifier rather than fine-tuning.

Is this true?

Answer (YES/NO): NO